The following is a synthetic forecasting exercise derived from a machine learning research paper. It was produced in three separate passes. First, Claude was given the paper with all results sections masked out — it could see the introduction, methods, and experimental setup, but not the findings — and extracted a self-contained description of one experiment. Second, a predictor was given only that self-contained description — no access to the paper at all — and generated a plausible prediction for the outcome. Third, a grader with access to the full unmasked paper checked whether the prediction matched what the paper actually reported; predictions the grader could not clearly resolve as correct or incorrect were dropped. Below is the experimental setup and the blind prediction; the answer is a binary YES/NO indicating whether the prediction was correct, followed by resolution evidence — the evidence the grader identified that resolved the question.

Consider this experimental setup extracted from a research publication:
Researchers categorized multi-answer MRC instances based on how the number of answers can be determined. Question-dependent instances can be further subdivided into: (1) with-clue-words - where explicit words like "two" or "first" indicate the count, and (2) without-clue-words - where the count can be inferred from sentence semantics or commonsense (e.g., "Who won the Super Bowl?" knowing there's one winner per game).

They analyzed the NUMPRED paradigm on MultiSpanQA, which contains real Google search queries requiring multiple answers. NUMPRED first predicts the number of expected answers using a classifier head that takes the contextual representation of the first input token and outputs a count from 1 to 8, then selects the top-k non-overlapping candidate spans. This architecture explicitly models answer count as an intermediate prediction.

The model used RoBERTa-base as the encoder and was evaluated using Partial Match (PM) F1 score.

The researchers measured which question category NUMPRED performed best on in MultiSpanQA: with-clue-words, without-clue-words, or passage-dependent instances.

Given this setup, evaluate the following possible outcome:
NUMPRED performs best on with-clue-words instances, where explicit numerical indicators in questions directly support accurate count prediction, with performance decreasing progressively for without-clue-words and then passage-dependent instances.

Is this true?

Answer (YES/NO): NO